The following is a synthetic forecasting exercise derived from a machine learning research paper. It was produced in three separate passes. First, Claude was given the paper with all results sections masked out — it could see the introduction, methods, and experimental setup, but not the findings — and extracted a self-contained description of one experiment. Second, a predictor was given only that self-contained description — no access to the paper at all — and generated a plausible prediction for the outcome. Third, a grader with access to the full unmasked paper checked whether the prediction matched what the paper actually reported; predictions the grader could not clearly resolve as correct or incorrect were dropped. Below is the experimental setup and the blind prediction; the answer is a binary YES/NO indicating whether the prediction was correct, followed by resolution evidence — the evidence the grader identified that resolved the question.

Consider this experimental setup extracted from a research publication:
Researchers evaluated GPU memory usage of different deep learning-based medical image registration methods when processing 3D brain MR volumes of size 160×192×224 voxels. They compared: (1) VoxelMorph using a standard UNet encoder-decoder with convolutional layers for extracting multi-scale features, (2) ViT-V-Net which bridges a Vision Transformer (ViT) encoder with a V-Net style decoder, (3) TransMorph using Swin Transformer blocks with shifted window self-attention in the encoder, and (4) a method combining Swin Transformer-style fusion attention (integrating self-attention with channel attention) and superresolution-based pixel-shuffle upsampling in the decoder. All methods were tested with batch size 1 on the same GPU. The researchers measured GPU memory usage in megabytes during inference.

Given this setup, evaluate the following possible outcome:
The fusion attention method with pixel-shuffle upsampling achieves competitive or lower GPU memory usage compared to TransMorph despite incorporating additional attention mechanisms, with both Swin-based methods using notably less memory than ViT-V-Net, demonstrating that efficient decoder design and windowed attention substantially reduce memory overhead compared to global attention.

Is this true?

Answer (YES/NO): NO